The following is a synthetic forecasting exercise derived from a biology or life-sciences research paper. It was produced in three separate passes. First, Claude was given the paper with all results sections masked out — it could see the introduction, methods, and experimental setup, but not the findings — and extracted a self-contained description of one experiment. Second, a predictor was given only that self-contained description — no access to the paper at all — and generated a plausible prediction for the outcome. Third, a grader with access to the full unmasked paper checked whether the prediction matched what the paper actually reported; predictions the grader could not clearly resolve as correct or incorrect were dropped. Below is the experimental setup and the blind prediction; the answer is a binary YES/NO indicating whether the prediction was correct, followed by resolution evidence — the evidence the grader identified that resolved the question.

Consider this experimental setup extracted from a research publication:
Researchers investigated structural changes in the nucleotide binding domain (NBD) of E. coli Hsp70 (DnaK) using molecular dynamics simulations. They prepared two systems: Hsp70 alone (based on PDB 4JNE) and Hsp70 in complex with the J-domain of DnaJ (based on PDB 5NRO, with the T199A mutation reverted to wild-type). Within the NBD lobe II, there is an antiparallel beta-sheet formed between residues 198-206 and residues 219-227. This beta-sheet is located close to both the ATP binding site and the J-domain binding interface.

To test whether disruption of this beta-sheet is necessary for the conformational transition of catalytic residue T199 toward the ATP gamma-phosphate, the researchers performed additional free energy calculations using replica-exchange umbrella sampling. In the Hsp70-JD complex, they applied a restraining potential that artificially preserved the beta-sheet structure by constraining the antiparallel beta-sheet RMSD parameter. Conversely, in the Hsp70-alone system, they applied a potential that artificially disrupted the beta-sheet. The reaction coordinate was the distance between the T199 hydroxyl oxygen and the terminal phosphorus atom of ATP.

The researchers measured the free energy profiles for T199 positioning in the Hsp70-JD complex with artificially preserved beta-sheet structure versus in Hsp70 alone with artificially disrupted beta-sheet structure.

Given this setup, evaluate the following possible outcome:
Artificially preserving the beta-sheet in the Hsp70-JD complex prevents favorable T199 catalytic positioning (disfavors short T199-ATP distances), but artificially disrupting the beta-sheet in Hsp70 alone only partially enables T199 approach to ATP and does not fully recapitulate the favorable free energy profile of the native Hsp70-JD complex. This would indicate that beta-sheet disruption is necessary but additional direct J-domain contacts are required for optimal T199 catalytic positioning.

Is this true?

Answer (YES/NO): NO